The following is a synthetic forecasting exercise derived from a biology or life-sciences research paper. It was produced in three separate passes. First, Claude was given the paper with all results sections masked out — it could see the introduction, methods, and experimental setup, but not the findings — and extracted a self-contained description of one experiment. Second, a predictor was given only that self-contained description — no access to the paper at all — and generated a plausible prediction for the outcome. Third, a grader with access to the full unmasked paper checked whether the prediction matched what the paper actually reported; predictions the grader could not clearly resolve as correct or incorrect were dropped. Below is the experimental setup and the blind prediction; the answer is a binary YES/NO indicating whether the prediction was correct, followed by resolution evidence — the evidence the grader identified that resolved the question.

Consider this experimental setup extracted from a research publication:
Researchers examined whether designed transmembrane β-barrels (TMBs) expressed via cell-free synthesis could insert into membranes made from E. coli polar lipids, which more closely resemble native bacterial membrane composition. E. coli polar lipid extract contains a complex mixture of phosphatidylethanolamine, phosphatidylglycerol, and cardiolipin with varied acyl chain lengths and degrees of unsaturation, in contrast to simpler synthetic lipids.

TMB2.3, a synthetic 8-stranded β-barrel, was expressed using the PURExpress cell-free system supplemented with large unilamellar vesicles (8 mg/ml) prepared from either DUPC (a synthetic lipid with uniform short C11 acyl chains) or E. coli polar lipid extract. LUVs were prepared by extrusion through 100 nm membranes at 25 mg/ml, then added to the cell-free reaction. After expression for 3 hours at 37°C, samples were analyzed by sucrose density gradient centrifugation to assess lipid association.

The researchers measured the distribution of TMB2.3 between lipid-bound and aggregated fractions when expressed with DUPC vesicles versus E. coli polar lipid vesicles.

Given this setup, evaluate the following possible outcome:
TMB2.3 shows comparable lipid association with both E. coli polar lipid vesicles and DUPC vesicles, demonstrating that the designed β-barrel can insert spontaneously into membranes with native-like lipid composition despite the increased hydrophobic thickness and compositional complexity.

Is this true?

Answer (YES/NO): NO